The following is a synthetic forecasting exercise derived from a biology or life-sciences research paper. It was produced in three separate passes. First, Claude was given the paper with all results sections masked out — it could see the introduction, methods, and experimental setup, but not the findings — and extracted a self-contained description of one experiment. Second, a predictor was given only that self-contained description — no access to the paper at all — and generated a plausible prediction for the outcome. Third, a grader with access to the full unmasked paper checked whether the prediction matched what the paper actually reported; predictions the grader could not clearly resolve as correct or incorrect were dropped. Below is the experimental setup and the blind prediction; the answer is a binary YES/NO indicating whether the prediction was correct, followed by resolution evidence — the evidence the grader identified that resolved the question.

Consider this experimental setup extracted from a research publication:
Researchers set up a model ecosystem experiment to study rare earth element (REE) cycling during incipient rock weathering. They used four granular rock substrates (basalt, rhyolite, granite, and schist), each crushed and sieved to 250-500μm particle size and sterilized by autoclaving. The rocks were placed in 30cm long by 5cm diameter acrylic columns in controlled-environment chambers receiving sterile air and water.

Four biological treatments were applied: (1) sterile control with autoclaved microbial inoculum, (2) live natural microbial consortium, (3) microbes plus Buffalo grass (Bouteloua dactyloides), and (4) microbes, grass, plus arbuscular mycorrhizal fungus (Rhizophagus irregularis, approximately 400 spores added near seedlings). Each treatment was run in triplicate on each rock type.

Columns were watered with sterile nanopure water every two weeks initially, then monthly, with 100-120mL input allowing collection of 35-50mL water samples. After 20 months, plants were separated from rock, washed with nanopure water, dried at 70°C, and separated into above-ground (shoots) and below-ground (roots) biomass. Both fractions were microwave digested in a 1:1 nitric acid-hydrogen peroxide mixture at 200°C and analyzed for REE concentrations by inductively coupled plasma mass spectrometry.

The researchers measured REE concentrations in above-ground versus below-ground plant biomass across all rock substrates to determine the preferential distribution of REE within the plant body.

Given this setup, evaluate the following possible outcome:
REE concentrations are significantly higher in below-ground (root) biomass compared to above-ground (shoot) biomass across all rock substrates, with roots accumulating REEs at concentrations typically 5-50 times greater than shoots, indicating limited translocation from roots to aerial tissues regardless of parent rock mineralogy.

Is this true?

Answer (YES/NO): NO